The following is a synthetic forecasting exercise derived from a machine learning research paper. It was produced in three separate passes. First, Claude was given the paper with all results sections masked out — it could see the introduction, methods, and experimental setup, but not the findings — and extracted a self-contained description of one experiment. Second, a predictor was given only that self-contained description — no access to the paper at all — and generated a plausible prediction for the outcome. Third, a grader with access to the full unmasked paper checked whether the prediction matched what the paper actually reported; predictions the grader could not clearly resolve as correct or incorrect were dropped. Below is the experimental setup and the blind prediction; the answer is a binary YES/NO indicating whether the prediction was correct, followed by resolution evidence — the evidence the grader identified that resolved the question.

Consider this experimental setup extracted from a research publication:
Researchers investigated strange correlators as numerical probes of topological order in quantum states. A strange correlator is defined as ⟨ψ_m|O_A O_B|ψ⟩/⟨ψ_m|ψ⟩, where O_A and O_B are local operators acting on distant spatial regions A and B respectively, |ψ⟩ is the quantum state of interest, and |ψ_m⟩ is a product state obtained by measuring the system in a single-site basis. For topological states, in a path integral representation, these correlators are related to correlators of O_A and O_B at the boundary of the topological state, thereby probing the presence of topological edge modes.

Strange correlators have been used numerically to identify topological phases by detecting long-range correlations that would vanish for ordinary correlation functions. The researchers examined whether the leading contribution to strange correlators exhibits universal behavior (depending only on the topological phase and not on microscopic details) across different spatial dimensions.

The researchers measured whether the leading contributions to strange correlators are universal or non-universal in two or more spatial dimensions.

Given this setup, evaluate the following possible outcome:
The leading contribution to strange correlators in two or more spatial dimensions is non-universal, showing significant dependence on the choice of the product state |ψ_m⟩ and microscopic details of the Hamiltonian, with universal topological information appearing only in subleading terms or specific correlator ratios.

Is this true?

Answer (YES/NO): YES